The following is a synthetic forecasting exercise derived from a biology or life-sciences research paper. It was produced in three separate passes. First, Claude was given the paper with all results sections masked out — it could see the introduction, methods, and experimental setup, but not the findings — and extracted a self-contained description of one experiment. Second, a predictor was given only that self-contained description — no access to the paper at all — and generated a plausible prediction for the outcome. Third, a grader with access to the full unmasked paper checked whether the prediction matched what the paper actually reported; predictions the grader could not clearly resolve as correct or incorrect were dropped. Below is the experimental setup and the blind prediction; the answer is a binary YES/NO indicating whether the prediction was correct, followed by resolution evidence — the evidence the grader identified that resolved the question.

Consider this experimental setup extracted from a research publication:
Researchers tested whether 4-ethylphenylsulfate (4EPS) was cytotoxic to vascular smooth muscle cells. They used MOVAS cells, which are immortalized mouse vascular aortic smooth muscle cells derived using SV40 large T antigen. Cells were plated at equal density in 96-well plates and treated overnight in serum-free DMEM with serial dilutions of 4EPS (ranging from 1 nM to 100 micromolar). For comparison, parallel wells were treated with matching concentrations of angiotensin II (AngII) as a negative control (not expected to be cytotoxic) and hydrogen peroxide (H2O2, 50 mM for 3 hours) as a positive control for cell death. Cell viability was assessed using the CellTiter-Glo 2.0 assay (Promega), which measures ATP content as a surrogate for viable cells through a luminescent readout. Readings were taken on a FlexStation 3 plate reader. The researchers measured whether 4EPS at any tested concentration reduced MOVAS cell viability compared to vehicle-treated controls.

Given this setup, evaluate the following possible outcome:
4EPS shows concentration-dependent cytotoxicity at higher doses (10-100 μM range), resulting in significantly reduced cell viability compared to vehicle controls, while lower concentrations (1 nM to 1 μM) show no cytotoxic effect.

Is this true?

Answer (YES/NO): NO